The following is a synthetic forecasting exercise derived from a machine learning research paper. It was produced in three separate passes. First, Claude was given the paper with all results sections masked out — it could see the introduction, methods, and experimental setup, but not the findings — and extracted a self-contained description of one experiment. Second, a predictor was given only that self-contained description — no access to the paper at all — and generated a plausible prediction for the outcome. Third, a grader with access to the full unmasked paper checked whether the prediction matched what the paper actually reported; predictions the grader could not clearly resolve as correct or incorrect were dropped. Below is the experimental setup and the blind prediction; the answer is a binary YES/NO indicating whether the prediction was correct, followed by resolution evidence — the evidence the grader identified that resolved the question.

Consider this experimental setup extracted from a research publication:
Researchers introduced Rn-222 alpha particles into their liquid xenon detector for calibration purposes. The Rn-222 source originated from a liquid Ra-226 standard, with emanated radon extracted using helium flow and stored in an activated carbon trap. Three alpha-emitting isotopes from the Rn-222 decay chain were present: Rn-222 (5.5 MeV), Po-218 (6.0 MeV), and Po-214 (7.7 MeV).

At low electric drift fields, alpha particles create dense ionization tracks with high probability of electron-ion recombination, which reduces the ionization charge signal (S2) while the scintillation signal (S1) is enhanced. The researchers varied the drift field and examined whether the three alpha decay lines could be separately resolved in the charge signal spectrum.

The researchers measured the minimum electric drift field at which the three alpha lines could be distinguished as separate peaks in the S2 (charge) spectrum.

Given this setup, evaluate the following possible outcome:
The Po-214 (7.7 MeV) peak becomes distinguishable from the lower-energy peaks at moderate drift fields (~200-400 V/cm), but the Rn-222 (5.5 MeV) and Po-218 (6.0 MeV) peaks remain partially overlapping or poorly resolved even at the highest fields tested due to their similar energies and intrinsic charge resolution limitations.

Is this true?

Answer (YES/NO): NO